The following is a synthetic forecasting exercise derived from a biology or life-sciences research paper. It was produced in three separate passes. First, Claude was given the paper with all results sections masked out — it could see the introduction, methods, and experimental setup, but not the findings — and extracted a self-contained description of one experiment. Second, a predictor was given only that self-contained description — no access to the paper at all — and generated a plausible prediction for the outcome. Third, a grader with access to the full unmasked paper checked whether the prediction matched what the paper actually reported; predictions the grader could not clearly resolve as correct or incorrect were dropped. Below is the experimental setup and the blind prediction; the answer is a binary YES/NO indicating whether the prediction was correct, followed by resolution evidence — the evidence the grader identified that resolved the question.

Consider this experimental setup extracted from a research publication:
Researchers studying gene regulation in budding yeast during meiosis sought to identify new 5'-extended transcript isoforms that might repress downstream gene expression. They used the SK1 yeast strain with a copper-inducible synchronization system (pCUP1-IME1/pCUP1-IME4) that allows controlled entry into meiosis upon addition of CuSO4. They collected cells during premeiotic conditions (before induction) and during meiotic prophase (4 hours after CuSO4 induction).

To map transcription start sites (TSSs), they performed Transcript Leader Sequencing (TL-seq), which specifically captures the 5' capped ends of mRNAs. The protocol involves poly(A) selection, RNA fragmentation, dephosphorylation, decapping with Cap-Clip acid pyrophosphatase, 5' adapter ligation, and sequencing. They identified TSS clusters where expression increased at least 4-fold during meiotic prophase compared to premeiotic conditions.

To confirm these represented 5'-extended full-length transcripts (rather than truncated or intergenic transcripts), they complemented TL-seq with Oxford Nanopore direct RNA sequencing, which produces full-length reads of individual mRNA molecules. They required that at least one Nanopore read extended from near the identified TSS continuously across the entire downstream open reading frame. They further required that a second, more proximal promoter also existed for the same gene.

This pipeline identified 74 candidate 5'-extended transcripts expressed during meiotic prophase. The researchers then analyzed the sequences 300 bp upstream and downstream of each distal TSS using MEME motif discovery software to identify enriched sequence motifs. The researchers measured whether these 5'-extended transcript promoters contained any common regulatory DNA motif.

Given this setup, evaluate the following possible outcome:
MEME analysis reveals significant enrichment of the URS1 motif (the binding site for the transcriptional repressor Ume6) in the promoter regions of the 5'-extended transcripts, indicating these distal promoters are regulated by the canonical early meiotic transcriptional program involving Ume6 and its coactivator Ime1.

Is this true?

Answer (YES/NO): YES